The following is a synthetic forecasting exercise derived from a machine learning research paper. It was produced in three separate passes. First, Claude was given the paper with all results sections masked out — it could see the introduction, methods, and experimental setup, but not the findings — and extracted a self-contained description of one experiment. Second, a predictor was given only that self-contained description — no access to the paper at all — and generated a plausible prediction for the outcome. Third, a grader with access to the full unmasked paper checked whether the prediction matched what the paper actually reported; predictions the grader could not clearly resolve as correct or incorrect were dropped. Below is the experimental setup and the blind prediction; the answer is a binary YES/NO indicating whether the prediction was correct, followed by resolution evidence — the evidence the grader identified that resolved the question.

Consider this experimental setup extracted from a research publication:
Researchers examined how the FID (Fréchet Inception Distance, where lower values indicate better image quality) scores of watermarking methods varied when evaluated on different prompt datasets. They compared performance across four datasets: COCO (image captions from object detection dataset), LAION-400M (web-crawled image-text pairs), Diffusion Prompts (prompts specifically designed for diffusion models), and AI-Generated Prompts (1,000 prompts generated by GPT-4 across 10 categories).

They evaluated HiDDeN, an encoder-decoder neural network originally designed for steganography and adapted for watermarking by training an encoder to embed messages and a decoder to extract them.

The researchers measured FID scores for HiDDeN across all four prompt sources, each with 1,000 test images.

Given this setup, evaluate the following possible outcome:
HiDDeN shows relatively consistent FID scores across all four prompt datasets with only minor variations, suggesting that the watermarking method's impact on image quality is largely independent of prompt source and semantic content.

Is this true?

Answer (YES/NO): NO